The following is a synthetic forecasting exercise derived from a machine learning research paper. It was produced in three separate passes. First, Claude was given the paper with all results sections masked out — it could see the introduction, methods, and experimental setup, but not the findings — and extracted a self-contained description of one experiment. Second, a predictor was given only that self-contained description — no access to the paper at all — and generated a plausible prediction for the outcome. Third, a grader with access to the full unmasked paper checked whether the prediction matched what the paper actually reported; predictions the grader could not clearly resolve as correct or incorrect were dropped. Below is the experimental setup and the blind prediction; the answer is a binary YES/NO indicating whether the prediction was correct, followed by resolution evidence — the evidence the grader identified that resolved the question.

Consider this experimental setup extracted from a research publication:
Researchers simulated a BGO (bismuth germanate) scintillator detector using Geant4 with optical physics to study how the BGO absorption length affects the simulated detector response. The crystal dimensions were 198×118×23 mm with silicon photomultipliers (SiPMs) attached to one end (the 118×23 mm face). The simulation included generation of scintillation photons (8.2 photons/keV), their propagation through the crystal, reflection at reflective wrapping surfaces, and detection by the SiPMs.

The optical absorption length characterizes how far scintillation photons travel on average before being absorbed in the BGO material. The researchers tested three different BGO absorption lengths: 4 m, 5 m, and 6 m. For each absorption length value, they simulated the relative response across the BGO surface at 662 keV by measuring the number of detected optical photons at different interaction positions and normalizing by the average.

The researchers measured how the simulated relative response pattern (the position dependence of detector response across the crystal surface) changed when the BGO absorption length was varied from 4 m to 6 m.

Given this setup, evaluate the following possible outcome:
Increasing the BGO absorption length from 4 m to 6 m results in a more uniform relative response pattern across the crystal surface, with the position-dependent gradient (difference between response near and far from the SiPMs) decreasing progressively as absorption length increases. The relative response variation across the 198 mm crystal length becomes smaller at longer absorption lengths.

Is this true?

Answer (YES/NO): YES